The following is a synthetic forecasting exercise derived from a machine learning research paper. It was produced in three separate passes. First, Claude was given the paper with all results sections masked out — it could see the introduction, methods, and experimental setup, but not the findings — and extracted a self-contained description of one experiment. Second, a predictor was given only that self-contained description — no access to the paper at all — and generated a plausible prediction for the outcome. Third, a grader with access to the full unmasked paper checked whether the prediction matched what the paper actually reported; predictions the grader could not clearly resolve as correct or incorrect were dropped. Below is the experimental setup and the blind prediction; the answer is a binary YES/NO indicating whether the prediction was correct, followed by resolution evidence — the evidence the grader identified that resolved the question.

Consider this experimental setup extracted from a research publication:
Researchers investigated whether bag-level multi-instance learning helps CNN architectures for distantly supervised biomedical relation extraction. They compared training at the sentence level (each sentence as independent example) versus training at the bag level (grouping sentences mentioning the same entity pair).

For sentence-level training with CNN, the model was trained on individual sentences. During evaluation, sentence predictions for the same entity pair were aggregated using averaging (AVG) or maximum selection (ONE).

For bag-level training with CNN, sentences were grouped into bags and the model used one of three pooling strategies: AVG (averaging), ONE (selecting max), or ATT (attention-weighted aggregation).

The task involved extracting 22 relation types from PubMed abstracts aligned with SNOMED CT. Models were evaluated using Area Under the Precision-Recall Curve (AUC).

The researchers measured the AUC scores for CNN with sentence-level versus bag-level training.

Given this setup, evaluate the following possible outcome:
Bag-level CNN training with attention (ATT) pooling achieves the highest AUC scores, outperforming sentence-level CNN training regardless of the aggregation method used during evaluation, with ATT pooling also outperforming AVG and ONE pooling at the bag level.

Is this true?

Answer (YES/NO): YES